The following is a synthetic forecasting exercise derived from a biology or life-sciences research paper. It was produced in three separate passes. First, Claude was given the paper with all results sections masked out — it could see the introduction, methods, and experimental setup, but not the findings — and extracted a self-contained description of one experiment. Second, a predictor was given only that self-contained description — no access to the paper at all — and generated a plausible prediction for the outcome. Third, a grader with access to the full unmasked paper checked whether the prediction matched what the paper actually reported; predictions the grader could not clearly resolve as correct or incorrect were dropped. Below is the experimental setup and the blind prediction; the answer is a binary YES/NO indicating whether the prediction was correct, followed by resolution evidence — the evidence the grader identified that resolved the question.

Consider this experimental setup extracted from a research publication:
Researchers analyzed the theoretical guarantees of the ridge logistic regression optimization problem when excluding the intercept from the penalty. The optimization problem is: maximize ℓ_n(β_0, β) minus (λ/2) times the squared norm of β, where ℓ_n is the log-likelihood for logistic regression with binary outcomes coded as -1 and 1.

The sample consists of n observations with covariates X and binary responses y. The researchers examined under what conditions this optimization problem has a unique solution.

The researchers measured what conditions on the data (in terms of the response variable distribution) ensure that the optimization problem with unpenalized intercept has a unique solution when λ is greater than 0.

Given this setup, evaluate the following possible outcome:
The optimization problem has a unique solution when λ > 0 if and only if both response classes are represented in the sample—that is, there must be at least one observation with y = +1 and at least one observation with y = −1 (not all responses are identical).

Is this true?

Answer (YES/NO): YES